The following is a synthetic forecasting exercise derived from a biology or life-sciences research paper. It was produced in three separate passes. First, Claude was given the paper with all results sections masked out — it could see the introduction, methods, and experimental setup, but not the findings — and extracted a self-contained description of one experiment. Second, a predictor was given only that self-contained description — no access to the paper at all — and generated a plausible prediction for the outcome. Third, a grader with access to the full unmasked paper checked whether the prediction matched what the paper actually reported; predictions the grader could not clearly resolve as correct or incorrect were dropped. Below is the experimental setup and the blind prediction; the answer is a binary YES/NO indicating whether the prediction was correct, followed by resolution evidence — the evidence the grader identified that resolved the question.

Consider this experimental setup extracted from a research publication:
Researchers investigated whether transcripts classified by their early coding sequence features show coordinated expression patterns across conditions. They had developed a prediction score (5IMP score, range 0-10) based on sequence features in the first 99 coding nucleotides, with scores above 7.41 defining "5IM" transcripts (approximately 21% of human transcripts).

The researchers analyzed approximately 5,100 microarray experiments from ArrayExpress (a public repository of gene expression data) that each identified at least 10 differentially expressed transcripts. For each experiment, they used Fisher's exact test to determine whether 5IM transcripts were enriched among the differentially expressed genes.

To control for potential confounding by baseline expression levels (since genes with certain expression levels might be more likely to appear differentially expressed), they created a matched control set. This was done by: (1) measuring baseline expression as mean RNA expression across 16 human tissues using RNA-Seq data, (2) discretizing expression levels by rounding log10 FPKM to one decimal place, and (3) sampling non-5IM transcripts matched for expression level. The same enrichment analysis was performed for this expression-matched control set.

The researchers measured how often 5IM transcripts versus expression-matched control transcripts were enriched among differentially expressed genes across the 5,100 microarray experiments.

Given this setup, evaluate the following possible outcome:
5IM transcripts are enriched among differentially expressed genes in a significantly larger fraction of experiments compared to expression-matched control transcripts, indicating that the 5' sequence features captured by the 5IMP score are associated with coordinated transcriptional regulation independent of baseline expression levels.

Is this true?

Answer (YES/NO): YES